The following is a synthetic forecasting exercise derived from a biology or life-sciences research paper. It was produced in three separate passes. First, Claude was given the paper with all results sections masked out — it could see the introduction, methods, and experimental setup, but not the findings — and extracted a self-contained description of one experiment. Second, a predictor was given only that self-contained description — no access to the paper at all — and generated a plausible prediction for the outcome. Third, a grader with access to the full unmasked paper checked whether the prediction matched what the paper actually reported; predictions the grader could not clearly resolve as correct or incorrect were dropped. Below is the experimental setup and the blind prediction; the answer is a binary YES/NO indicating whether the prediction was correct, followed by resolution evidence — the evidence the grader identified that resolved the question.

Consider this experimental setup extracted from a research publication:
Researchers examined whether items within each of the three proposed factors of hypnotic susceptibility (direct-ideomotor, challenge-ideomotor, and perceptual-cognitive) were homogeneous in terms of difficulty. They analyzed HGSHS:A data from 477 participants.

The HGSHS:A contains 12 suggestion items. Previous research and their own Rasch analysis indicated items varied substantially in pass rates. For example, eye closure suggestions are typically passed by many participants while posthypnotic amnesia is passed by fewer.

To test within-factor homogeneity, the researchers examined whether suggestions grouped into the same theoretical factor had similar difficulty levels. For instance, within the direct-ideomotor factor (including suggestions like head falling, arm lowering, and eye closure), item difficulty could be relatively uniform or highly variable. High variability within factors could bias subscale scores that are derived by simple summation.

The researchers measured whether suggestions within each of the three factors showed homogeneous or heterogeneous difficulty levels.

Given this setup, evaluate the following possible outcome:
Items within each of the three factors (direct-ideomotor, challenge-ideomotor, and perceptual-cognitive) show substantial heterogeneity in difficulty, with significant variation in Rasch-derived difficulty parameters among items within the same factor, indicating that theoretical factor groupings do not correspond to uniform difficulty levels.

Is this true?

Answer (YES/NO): YES